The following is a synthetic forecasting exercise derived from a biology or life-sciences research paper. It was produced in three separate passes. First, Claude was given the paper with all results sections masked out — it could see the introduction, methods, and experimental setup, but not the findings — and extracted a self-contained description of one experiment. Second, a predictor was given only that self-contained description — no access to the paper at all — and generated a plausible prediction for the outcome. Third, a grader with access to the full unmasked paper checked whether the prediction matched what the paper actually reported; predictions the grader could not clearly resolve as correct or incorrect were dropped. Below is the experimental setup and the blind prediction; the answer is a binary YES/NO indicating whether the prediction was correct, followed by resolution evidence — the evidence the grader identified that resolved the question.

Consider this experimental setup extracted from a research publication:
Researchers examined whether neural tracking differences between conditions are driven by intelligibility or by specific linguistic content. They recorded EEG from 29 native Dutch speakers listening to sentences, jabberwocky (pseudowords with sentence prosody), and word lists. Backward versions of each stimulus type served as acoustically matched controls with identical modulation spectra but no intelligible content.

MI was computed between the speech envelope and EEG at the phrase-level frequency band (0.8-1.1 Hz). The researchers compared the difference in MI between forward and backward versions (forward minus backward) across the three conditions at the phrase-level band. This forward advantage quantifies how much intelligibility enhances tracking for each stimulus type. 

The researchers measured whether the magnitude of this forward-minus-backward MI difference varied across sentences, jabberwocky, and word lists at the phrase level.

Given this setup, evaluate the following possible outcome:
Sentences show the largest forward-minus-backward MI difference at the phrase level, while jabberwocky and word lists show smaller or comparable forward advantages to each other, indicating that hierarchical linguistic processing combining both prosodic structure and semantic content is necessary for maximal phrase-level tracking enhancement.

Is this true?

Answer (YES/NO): YES